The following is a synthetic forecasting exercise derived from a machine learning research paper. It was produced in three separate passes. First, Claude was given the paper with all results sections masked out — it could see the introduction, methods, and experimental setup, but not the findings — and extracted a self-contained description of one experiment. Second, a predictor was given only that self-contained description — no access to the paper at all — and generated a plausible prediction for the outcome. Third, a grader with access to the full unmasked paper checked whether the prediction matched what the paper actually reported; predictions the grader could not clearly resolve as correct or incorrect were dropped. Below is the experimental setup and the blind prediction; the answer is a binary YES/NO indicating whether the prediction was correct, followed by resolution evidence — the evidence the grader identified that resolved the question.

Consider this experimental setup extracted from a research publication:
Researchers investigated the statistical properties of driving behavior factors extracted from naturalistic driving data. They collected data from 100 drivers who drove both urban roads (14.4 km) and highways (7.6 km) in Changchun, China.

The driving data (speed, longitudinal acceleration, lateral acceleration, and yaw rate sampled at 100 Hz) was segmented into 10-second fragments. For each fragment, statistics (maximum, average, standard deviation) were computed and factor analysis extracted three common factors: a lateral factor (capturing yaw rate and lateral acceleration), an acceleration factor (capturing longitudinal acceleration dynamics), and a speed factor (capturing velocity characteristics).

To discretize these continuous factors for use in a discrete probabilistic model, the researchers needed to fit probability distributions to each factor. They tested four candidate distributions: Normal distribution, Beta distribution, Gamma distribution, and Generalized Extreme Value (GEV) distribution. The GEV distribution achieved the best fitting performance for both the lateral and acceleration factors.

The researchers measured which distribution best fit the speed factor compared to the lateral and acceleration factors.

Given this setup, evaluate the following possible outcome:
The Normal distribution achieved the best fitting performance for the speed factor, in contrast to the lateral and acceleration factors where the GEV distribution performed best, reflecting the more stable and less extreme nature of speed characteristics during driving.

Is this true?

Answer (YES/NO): NO